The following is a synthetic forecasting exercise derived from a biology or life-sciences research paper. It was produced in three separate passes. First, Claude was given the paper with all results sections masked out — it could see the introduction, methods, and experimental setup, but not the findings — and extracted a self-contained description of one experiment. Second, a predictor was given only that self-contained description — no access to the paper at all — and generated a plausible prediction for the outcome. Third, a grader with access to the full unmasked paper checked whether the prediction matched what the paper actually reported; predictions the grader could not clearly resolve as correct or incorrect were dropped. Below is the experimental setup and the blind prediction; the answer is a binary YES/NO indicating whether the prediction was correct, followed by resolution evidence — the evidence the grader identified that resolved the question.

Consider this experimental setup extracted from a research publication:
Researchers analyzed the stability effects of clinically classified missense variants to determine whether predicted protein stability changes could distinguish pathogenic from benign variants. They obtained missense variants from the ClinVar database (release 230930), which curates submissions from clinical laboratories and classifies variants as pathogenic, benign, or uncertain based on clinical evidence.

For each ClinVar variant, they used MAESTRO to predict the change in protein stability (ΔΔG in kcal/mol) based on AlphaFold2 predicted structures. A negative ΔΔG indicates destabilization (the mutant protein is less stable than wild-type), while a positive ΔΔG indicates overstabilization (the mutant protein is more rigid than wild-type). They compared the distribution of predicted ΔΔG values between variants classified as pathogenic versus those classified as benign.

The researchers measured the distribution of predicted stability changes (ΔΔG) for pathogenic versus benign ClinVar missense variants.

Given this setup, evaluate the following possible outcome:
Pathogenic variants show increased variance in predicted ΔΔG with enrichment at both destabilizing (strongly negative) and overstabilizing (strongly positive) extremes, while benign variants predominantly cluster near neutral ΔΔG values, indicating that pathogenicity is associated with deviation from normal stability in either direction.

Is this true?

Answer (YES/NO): NO